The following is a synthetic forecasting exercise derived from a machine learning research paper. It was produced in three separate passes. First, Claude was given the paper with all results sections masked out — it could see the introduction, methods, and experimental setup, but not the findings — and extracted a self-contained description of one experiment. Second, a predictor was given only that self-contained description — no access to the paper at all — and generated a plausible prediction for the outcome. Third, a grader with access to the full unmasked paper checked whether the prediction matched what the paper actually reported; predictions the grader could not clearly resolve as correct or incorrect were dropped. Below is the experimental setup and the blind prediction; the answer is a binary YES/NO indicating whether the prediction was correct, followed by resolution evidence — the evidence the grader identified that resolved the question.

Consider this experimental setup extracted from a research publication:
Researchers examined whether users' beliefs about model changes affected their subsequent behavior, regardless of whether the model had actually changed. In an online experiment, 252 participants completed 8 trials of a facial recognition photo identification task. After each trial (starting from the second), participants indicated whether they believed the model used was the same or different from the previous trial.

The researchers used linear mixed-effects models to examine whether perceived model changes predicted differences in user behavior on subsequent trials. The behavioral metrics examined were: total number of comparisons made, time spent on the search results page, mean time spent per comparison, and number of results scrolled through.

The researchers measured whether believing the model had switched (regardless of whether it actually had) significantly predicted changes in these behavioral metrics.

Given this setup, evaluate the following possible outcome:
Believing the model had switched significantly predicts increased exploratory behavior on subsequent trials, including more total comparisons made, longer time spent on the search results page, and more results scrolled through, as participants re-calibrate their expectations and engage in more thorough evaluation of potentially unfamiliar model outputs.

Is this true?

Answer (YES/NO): NO